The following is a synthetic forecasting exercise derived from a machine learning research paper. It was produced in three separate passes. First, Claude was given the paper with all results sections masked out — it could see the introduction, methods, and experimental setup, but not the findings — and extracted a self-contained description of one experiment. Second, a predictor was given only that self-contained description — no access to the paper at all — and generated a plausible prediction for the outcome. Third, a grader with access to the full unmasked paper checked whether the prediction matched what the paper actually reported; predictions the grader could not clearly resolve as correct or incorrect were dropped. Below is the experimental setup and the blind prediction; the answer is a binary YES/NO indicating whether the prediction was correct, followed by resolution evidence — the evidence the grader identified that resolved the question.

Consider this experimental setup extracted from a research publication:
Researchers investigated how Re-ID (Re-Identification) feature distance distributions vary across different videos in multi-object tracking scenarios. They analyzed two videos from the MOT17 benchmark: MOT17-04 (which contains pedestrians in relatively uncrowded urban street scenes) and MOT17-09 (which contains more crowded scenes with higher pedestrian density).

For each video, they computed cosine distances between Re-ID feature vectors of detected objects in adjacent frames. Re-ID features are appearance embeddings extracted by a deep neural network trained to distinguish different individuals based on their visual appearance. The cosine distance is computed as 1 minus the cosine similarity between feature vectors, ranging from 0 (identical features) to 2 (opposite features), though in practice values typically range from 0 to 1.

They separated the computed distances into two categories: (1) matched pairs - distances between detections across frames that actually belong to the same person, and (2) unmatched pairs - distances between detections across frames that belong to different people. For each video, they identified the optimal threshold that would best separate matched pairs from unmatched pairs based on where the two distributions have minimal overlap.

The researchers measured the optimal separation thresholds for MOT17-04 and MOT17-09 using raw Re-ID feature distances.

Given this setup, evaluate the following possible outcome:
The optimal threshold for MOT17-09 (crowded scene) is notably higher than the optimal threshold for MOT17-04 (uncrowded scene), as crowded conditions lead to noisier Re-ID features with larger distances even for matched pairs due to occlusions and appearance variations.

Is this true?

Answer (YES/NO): YES